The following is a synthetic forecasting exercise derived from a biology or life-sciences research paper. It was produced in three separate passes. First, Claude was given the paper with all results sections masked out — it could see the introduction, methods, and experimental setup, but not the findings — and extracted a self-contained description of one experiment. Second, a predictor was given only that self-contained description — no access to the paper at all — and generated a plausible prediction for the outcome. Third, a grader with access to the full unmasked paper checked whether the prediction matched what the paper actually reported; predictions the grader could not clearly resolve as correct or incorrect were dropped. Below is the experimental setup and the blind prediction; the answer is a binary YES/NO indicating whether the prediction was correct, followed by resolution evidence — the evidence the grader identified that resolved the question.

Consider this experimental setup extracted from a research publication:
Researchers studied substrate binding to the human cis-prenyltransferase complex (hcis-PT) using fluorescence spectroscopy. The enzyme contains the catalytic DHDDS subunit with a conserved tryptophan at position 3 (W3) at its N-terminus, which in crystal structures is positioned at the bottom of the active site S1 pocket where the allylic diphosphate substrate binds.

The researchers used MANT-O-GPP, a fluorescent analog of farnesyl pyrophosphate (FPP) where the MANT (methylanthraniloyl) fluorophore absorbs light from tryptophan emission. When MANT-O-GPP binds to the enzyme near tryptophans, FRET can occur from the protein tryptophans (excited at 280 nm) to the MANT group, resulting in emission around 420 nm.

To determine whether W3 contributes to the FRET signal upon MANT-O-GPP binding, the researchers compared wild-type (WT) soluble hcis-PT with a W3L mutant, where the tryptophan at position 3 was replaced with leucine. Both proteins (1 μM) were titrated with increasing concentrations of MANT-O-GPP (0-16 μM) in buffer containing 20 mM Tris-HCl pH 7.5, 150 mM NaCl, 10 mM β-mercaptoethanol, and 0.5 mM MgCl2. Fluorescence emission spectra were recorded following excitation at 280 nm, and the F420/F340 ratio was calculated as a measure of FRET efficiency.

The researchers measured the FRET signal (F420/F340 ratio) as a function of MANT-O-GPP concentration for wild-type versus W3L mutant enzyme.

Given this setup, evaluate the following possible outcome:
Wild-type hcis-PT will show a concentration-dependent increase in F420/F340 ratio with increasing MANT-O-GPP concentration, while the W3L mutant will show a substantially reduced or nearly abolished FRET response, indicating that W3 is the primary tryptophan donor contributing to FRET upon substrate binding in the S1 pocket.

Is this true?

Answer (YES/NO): NO